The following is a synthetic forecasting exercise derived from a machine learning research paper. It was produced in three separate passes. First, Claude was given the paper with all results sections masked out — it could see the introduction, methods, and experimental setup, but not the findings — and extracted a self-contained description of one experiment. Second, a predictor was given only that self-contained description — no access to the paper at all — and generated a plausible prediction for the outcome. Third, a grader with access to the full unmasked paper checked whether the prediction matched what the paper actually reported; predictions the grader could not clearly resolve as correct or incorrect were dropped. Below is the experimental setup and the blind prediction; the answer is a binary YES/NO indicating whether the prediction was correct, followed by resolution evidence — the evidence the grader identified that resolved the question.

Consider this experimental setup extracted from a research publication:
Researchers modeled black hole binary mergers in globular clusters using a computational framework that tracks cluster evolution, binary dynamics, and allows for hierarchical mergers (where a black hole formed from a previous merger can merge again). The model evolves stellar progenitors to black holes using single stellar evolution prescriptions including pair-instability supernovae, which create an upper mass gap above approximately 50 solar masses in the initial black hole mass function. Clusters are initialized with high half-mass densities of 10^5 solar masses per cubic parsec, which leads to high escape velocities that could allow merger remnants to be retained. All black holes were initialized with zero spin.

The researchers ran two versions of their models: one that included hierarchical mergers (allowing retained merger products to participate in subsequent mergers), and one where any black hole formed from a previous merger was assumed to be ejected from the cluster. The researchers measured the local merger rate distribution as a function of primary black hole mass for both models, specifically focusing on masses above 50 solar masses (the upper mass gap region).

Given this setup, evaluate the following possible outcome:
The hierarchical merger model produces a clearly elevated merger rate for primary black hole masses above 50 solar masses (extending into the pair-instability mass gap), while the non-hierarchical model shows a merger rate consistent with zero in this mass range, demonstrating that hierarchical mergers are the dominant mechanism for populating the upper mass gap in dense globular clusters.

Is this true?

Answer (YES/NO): YES